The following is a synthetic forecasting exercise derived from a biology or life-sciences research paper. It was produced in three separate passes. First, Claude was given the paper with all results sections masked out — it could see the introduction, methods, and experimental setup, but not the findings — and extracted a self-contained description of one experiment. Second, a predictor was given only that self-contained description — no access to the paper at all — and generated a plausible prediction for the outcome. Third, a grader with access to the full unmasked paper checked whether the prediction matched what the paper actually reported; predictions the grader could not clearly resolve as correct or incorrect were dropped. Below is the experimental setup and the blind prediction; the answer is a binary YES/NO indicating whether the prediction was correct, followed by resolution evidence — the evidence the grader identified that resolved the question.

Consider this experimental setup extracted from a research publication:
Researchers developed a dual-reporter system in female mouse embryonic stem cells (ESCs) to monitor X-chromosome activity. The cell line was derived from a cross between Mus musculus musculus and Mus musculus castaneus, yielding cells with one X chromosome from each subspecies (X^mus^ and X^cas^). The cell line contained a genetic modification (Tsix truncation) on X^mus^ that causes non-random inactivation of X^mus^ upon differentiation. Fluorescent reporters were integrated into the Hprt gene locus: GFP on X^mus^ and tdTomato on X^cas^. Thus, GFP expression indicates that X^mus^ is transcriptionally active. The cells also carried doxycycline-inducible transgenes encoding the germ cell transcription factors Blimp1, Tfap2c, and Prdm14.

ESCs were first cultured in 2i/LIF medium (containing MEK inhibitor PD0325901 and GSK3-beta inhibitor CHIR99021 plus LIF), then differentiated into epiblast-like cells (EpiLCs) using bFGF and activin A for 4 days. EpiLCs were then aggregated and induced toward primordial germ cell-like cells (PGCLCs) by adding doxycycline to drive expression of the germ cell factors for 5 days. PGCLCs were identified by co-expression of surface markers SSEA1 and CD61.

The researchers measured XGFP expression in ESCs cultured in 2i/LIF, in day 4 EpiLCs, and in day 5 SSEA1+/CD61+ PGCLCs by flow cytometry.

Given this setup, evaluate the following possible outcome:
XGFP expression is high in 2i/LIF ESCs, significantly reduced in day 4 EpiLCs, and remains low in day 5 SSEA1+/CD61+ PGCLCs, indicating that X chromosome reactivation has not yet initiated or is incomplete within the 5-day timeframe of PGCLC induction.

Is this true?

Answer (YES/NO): NO